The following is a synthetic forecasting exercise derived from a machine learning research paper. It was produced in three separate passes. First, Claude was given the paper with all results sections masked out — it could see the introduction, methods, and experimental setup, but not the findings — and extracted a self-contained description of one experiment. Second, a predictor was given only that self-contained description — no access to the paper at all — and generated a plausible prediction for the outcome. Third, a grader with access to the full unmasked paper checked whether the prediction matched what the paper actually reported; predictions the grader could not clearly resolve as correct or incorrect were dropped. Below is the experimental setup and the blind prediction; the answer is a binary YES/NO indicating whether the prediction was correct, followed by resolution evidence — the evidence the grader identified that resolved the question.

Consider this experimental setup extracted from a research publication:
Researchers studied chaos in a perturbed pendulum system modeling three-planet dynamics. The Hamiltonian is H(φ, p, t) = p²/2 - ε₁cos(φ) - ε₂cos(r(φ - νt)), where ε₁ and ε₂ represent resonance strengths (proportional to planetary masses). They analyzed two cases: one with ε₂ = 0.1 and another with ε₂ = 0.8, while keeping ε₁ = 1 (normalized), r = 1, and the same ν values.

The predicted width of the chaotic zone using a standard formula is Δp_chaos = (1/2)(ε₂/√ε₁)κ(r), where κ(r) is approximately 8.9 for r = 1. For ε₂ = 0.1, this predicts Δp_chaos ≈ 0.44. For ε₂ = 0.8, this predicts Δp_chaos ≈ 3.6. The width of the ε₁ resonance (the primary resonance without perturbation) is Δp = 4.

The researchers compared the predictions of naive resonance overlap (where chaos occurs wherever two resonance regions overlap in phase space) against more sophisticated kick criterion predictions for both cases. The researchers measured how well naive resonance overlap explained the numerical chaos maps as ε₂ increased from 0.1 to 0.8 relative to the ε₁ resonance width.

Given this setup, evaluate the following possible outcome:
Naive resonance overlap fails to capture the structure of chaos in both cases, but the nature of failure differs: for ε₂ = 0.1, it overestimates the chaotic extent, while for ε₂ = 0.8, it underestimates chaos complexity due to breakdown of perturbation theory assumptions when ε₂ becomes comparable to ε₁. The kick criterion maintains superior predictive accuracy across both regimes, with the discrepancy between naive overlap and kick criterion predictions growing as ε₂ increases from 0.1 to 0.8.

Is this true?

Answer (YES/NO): NO